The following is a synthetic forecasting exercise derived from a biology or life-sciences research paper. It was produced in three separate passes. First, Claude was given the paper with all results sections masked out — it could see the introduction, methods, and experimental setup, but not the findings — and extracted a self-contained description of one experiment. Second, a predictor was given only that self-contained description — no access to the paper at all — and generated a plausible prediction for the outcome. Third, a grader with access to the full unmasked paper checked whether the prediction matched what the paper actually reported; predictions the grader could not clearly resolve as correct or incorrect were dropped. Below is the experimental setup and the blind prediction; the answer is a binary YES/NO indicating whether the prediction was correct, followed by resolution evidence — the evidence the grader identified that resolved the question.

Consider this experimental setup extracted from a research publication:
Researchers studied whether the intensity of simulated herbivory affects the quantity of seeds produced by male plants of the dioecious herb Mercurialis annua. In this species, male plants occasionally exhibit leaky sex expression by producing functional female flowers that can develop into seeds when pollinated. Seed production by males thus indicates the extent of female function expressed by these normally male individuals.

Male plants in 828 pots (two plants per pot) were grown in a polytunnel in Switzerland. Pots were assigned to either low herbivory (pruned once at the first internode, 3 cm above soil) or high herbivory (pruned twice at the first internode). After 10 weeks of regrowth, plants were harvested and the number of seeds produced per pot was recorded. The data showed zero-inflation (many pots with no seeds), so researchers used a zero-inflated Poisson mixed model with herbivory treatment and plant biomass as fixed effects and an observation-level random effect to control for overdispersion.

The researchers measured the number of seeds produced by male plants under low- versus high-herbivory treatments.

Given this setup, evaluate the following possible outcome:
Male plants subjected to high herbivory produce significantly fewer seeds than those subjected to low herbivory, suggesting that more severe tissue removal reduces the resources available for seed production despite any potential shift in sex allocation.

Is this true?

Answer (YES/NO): NO